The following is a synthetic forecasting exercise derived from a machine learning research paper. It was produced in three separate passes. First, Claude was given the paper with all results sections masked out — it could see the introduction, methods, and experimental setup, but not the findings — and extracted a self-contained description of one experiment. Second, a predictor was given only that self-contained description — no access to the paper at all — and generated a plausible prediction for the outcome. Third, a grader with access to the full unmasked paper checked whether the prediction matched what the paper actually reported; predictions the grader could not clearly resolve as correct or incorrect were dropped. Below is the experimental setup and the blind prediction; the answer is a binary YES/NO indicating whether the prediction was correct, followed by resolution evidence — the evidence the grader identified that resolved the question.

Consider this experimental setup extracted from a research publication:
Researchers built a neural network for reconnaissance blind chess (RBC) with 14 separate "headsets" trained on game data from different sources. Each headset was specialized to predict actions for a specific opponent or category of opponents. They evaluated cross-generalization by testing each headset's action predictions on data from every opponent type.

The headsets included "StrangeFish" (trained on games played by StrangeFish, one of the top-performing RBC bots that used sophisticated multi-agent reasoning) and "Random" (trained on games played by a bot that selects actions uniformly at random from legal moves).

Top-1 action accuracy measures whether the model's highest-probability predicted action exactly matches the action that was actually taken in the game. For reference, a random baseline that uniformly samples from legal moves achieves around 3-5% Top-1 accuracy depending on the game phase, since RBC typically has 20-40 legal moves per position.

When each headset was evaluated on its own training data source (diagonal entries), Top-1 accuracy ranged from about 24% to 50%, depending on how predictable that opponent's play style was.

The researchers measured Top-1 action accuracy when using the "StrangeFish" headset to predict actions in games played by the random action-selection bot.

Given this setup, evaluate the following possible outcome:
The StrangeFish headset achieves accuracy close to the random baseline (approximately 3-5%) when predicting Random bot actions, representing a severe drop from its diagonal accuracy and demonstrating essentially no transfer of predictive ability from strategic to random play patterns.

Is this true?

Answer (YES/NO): YES